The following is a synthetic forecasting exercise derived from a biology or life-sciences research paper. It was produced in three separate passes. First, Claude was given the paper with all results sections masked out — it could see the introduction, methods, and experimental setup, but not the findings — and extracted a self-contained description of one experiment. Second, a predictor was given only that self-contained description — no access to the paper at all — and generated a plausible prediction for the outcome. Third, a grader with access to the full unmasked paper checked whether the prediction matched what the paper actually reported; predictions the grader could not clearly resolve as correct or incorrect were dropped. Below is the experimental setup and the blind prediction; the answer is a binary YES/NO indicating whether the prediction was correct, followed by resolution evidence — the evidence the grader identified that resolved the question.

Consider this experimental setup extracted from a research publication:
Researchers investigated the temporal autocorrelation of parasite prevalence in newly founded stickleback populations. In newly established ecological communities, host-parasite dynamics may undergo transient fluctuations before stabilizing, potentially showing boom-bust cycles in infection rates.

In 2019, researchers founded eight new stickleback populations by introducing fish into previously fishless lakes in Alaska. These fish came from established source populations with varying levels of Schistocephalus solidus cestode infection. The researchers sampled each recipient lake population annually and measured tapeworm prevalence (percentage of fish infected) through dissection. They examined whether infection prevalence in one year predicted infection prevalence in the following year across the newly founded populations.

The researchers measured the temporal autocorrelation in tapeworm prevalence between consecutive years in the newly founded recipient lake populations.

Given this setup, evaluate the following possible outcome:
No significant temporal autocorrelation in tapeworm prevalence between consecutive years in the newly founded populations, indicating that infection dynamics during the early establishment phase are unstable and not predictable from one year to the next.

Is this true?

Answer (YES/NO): NO